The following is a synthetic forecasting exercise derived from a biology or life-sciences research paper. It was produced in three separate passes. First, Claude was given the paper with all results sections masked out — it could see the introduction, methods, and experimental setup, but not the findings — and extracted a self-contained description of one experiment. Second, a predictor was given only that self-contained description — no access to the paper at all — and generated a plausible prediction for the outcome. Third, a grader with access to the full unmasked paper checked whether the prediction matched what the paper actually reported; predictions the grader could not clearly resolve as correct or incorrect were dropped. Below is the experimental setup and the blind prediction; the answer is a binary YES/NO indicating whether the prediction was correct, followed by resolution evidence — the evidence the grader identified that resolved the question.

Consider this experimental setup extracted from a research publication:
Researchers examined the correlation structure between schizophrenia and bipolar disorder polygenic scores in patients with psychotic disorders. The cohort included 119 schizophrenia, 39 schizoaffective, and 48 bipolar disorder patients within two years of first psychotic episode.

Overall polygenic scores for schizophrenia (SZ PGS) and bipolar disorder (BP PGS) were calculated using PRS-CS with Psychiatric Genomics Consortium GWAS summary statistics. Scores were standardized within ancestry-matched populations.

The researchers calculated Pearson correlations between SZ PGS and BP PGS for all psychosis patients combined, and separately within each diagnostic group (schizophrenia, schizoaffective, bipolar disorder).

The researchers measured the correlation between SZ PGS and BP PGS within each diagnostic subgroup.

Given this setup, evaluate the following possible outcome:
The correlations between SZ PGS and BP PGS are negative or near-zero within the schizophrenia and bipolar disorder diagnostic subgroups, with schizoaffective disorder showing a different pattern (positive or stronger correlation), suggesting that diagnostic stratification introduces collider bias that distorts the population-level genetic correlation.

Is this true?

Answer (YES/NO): NO